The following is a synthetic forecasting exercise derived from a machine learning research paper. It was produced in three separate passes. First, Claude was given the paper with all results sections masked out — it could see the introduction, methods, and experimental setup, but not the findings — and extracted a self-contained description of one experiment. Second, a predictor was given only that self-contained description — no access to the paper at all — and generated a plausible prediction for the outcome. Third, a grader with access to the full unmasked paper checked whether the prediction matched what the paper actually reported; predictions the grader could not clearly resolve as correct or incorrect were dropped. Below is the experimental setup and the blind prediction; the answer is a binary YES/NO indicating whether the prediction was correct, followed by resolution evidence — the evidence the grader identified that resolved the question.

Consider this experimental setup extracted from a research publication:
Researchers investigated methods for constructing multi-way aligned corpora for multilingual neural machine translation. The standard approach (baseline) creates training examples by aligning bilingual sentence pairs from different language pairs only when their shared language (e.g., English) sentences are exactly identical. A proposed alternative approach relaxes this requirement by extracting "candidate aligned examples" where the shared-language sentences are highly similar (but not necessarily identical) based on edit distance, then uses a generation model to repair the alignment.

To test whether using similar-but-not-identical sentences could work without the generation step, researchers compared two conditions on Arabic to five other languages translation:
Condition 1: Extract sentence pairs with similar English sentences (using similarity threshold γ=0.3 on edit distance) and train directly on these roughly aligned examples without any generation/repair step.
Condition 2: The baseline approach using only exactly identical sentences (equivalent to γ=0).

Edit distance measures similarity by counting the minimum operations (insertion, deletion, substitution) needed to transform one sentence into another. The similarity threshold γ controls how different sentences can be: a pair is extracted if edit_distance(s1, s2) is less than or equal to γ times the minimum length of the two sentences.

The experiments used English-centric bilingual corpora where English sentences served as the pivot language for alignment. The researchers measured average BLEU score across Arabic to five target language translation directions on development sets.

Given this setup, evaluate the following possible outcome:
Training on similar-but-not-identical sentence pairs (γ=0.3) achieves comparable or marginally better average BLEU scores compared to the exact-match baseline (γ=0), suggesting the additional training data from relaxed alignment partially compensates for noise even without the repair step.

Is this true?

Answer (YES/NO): NO